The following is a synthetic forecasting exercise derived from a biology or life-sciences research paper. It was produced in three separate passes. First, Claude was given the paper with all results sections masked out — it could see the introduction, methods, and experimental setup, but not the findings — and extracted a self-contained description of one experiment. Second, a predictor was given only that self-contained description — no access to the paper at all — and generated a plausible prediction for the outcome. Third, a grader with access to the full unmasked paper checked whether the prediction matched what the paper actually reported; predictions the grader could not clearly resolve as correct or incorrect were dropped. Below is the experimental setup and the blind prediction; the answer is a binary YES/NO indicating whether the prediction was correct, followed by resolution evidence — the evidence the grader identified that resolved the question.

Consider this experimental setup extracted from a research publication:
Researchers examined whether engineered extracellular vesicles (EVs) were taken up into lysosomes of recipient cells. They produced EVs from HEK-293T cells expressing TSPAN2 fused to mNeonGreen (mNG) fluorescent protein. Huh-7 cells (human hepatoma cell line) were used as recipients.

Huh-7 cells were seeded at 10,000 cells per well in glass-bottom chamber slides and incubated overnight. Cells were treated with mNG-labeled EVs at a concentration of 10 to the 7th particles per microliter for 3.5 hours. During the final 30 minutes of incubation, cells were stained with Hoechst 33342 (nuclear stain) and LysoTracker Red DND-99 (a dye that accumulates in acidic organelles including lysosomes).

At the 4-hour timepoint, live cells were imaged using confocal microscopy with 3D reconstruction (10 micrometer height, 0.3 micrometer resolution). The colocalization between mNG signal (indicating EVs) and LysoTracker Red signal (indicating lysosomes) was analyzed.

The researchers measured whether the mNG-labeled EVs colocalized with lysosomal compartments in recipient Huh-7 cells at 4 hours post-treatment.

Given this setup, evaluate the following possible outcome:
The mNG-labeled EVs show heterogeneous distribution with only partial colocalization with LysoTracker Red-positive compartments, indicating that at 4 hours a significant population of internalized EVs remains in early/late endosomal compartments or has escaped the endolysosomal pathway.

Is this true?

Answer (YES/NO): NO